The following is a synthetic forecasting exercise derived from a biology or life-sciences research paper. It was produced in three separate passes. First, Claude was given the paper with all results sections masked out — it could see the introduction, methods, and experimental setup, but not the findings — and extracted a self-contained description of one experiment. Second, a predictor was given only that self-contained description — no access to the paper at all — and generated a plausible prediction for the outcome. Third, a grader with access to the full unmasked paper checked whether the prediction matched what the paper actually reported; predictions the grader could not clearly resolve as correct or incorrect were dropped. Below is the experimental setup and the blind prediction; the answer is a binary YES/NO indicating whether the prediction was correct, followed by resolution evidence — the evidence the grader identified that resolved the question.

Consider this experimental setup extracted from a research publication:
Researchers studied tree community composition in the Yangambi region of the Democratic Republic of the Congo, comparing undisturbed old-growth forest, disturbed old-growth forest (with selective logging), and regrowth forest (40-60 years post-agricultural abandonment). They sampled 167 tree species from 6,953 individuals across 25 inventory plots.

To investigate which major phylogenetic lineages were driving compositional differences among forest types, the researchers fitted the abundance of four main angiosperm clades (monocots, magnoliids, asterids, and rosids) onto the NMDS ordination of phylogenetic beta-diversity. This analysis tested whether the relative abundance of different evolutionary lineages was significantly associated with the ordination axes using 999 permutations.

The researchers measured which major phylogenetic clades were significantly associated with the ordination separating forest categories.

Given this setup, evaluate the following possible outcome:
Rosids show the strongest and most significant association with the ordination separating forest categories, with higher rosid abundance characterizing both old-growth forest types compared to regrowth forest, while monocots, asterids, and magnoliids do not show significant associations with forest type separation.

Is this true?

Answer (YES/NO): NO